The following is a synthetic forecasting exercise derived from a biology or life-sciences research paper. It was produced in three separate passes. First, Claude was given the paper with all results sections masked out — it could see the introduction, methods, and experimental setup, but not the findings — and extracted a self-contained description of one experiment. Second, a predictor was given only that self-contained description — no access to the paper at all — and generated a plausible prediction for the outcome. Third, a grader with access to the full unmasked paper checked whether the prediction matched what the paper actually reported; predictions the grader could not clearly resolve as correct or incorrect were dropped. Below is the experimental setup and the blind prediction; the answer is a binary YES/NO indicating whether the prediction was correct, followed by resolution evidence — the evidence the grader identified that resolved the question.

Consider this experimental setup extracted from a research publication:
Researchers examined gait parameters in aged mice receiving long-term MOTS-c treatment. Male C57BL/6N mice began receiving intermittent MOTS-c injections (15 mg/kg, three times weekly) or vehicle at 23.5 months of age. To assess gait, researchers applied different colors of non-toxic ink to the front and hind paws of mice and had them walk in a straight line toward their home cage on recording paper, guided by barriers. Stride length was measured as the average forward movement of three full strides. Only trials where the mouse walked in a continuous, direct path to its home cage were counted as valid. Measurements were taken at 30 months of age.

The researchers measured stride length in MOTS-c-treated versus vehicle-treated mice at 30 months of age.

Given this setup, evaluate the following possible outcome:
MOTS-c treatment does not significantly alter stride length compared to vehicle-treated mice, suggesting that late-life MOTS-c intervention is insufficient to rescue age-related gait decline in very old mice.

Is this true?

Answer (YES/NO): NO